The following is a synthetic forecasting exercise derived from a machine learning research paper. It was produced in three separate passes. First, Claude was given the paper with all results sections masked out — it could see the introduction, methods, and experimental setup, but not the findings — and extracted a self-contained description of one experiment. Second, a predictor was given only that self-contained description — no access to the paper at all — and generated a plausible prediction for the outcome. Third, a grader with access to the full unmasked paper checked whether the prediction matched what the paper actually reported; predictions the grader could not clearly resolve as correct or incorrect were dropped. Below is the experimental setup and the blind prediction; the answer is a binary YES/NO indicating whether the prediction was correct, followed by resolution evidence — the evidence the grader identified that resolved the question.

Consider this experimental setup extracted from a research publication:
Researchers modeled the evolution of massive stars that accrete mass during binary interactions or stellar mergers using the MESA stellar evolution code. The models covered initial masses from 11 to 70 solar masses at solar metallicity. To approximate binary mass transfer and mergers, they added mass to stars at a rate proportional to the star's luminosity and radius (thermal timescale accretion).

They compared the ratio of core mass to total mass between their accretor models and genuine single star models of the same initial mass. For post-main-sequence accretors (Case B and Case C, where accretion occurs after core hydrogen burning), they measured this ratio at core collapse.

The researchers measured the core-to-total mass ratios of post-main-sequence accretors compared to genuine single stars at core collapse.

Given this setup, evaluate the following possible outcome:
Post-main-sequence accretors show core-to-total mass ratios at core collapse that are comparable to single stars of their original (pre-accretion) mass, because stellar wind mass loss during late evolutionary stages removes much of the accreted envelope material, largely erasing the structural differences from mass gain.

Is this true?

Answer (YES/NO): NO